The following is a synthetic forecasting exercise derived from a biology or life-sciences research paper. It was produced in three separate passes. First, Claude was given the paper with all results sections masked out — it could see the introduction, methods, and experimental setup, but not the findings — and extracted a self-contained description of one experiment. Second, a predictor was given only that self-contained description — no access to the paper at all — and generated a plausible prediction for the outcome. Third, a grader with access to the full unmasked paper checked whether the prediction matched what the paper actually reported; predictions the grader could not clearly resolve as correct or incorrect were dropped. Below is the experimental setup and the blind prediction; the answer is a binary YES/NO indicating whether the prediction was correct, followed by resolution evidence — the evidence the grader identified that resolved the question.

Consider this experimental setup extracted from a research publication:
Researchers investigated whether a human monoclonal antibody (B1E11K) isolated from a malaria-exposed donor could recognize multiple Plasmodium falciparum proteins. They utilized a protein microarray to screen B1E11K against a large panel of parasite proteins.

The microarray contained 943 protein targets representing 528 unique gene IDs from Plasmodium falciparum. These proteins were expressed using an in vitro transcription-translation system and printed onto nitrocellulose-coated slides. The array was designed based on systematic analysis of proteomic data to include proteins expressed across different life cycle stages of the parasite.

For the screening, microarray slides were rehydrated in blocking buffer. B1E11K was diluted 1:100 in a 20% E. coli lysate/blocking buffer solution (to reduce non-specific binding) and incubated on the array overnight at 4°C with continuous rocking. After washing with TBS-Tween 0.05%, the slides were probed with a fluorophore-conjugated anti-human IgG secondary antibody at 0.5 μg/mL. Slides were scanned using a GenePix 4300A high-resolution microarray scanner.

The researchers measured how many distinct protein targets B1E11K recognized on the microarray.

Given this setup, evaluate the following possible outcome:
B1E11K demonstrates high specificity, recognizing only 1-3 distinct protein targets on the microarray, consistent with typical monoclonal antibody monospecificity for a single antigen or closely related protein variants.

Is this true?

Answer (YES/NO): NO